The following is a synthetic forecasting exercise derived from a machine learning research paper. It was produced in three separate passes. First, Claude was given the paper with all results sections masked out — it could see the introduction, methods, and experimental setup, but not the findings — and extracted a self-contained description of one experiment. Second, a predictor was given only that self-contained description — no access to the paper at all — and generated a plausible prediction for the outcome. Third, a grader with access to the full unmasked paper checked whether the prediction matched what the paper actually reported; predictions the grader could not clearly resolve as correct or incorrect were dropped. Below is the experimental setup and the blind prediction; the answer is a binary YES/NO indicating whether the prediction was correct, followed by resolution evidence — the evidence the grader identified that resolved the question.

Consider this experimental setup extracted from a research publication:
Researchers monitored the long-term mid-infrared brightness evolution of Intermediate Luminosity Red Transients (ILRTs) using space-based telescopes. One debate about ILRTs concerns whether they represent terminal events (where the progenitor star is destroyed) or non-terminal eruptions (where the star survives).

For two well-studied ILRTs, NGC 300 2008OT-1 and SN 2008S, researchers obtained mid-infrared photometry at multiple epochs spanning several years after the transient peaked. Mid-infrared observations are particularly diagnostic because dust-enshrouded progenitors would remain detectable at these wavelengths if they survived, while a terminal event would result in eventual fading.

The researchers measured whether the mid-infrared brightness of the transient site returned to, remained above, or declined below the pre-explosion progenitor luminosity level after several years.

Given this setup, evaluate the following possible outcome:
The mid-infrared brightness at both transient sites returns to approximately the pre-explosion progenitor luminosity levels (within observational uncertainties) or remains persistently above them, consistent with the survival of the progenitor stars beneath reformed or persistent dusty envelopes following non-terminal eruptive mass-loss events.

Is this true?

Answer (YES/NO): NO